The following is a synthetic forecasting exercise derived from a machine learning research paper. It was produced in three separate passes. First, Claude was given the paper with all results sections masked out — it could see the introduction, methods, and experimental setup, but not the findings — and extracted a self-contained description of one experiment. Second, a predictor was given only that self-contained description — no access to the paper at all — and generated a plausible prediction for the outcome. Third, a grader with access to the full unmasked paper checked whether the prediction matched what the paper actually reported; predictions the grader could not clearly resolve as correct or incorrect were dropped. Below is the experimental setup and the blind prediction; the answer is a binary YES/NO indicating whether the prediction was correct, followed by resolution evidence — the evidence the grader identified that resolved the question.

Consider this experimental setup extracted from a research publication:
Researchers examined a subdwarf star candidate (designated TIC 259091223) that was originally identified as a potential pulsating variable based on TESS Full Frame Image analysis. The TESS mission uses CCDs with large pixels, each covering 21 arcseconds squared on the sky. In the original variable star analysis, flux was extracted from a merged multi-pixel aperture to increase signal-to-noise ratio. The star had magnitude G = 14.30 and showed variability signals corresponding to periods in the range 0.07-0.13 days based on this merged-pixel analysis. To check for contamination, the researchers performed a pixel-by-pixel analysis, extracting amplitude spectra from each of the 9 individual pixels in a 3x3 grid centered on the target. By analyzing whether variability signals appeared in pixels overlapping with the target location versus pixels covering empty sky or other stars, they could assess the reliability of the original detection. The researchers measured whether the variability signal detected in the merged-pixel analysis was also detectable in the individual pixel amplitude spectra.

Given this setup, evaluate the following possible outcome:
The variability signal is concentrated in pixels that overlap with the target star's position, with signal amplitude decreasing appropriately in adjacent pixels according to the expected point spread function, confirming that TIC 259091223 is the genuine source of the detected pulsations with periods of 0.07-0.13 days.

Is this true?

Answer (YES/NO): NO